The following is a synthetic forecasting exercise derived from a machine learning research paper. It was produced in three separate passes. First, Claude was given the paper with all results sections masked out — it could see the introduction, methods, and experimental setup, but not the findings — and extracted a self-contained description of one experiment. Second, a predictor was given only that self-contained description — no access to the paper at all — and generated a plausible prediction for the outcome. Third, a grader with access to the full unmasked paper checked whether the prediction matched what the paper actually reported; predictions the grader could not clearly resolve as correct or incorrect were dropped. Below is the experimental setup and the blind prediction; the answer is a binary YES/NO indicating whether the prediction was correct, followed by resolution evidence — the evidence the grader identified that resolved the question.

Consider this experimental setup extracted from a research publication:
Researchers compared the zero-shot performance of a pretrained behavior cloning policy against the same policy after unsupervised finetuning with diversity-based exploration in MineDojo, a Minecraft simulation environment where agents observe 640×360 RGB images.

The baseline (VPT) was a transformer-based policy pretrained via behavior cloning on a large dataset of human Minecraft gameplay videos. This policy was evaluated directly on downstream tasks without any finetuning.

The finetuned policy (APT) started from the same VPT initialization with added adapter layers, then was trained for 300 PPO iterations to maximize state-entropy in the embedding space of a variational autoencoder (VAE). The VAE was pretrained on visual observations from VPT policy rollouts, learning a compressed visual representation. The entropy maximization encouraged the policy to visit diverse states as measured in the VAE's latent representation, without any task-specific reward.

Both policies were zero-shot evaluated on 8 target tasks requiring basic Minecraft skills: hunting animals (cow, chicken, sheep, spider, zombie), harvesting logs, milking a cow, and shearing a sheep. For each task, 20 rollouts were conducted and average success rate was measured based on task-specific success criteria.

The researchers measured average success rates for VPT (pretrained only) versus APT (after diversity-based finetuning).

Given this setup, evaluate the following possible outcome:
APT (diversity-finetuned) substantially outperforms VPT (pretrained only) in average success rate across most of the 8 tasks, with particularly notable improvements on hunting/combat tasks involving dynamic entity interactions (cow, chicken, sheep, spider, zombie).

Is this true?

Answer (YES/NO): NO